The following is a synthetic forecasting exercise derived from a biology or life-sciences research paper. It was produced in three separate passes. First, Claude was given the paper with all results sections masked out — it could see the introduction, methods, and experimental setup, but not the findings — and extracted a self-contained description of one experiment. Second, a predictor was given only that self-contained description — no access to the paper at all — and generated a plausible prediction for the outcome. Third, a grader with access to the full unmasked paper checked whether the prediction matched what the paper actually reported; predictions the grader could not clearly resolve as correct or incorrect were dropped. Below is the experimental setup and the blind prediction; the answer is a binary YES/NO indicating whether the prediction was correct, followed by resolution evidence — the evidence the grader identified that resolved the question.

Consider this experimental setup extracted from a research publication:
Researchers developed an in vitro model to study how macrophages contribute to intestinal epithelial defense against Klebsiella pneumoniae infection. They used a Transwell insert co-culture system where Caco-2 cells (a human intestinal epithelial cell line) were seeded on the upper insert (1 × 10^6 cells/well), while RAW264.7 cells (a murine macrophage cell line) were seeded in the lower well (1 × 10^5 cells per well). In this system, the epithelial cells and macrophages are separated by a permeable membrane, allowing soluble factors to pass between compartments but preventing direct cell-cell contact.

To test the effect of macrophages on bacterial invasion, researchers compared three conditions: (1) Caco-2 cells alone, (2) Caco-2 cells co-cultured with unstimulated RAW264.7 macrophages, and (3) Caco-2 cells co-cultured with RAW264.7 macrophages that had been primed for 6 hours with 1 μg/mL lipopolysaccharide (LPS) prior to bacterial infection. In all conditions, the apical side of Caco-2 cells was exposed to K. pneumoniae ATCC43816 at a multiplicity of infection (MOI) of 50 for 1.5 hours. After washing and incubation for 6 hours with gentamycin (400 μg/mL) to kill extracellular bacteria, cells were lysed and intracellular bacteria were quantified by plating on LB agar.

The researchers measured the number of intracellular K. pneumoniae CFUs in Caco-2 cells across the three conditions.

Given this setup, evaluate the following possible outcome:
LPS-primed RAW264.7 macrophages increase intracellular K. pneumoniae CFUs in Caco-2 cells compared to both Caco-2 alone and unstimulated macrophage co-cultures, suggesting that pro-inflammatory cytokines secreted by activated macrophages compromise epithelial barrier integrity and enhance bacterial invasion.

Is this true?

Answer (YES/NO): NO